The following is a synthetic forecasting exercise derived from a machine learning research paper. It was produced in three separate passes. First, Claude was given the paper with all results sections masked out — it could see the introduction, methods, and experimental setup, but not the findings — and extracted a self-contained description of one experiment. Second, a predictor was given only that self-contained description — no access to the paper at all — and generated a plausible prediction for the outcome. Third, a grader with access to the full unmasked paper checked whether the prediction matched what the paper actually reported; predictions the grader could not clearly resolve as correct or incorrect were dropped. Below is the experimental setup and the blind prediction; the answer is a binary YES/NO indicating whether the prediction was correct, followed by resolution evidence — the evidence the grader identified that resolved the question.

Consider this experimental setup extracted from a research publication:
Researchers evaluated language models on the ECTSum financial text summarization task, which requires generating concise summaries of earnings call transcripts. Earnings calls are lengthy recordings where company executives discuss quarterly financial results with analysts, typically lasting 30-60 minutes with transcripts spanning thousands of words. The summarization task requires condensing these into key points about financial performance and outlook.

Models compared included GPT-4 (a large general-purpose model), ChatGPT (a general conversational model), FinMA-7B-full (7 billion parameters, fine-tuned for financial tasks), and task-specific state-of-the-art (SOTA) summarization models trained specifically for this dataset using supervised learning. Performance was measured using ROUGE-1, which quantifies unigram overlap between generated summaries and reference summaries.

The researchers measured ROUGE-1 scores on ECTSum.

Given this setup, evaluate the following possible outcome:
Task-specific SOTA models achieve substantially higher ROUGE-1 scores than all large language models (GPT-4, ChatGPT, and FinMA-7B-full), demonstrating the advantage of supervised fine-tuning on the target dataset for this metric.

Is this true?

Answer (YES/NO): YES